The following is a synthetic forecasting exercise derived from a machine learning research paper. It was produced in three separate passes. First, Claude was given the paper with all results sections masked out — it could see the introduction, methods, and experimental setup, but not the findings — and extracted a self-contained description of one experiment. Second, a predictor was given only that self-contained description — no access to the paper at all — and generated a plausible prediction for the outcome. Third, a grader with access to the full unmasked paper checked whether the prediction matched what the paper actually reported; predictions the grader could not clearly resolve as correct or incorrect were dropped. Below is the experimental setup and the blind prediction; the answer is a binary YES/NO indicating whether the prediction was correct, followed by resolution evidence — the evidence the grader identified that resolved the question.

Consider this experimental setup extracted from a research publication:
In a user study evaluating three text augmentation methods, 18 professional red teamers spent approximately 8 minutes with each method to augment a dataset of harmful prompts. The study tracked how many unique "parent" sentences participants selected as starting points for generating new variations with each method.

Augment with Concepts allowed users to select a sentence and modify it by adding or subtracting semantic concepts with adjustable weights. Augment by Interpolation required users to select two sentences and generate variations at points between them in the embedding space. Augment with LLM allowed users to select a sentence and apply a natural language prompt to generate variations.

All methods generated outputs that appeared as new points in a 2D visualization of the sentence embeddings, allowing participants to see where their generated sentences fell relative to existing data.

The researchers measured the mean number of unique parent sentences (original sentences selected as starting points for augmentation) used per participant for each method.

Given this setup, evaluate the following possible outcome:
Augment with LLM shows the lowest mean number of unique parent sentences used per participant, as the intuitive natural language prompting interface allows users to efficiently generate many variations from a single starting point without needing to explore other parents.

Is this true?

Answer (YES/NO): NO